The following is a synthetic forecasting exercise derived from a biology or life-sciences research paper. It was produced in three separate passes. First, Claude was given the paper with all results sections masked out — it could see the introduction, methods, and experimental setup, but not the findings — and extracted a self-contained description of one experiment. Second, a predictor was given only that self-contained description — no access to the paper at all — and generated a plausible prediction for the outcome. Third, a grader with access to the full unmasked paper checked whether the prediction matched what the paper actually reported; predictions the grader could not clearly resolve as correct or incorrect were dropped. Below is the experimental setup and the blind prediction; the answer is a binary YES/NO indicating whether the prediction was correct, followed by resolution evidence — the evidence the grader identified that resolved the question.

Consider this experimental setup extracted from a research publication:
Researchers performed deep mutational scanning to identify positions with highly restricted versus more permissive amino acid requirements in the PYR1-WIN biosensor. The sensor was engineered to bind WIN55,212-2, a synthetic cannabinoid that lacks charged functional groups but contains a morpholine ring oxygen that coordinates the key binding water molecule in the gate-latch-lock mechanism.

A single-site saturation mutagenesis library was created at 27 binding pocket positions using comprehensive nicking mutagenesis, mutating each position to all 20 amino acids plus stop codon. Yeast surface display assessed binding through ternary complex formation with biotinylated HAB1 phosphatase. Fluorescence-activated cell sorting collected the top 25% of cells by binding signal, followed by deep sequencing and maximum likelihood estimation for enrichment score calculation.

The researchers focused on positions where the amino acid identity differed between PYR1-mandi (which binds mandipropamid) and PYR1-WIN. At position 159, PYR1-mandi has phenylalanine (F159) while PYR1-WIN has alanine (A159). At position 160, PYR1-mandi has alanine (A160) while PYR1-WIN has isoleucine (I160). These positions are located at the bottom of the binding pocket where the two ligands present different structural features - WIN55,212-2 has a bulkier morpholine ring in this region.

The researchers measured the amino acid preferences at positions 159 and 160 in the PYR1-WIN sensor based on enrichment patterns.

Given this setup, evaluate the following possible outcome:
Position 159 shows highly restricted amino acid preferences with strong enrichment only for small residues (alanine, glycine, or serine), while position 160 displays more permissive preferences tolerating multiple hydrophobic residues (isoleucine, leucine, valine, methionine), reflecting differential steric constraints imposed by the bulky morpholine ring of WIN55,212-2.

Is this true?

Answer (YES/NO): NO